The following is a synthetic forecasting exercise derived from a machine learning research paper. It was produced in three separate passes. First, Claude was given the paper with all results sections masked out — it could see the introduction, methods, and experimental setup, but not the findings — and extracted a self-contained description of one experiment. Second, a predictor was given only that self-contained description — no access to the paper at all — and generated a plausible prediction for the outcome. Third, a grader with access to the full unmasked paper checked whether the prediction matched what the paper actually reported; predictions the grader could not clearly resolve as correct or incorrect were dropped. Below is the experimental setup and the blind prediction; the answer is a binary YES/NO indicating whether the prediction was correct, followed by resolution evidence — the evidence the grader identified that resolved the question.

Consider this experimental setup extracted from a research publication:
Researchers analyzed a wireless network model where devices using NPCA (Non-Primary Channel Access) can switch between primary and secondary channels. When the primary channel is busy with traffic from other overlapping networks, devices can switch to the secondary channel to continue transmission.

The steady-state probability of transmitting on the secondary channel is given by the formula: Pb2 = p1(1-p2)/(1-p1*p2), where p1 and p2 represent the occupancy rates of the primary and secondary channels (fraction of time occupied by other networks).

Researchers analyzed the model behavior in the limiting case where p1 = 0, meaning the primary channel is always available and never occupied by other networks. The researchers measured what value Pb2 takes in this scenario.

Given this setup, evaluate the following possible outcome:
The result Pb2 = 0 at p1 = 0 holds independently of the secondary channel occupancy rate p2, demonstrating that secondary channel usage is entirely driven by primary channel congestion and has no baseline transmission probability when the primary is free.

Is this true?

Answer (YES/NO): YES